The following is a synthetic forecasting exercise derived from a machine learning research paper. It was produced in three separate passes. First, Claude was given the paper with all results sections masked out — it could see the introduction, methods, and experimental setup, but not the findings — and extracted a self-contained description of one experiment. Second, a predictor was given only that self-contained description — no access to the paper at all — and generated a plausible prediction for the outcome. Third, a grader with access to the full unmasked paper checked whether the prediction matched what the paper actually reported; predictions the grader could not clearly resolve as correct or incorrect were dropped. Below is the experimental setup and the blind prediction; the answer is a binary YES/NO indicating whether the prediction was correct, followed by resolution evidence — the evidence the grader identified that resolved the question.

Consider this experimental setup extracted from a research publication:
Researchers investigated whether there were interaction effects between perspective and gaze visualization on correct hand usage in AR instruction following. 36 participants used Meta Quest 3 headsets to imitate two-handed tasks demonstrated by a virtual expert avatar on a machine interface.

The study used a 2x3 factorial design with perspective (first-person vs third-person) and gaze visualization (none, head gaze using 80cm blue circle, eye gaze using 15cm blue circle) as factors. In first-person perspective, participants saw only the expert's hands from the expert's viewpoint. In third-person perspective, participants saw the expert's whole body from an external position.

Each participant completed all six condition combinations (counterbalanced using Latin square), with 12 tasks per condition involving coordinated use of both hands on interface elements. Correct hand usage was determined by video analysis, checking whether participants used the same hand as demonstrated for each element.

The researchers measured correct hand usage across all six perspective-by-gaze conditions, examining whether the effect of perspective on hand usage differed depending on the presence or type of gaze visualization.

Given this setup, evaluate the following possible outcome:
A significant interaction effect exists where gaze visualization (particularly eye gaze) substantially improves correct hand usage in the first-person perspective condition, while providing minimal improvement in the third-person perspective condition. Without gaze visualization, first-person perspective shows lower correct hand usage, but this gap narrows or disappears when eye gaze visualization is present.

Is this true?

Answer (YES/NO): NO